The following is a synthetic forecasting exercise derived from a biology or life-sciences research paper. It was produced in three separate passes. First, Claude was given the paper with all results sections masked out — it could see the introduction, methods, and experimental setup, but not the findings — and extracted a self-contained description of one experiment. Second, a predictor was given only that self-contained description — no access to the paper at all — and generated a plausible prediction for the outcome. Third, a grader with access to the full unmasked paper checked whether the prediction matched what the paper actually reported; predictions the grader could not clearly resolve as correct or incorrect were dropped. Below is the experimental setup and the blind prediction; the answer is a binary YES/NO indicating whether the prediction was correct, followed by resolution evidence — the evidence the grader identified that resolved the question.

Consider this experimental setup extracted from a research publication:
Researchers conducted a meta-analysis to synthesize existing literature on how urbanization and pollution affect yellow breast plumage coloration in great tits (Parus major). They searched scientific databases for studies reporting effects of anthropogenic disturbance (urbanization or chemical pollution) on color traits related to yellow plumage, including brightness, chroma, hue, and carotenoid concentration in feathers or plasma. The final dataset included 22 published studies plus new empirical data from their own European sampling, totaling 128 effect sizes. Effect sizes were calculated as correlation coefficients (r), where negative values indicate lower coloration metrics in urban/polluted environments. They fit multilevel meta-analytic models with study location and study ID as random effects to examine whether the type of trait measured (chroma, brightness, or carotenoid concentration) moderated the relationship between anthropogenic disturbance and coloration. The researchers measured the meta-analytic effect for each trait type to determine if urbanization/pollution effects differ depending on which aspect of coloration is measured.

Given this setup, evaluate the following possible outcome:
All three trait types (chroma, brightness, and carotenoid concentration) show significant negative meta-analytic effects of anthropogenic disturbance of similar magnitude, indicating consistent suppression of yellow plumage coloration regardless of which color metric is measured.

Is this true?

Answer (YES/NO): NO